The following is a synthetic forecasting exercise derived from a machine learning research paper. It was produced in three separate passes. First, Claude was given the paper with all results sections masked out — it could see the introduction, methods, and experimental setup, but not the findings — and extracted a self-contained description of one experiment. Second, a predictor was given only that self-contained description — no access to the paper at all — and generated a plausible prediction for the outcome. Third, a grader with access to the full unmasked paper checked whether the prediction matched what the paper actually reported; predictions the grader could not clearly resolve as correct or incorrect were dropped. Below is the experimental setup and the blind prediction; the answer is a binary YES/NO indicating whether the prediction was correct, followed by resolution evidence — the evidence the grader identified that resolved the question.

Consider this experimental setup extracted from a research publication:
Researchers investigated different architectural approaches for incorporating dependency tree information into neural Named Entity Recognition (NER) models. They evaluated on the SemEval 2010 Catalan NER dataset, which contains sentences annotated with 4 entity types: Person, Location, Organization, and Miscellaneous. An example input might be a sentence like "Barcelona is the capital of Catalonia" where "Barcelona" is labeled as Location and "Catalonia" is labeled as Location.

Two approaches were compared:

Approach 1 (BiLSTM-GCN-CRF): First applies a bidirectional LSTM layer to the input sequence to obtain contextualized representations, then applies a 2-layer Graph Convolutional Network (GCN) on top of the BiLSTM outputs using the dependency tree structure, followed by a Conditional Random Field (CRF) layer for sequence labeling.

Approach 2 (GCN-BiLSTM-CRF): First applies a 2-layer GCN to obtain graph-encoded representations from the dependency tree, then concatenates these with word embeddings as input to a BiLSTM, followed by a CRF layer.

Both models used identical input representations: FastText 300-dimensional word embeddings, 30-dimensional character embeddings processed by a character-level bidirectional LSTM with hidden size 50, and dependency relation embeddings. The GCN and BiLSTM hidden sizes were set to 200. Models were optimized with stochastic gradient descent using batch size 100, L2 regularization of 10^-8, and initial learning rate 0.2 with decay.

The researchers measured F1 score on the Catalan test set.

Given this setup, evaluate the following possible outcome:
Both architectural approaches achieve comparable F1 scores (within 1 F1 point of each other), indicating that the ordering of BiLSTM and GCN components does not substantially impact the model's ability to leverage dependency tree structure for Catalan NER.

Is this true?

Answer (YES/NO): YES